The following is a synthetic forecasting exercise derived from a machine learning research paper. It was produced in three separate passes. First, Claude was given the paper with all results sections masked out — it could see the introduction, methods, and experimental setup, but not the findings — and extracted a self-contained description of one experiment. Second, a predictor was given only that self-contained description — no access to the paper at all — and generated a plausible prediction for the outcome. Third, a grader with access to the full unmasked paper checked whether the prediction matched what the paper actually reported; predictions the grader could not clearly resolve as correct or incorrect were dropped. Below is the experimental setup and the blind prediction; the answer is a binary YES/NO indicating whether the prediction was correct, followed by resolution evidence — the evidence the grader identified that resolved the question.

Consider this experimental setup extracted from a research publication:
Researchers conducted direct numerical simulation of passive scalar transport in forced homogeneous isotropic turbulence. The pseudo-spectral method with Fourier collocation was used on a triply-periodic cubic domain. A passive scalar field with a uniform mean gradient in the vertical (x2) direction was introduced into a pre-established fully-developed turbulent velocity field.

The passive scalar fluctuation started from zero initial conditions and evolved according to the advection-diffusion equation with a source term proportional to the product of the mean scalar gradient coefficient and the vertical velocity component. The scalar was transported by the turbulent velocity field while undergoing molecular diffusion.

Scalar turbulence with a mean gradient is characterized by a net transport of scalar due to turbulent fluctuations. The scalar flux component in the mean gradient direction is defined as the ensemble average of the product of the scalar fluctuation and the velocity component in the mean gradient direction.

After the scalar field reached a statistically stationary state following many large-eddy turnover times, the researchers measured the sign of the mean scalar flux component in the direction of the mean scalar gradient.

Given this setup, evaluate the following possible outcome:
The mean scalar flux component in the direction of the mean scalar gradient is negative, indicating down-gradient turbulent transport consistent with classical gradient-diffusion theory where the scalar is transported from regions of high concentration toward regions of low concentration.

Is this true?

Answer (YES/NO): YES